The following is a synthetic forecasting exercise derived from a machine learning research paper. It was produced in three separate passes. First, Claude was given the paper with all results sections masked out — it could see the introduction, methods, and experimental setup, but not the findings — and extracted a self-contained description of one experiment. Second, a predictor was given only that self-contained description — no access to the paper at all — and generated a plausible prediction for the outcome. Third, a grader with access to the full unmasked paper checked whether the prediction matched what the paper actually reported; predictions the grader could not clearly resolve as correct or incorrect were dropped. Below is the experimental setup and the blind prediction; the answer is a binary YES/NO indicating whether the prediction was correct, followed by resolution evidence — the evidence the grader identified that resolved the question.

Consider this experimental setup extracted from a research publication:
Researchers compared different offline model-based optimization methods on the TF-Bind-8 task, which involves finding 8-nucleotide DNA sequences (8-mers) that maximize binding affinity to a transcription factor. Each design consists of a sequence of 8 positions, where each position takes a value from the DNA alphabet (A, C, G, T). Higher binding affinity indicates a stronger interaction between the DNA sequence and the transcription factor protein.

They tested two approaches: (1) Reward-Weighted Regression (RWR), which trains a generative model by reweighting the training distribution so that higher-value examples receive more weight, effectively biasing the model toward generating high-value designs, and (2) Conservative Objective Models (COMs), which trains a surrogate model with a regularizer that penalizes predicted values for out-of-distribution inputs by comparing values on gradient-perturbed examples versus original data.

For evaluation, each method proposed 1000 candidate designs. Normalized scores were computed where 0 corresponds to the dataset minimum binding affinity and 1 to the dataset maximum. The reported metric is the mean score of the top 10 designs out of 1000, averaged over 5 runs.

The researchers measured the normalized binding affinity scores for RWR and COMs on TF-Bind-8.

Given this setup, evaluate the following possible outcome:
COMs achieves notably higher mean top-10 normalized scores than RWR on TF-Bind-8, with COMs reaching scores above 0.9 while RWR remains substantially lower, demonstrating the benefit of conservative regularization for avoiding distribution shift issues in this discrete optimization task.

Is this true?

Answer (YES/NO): NO